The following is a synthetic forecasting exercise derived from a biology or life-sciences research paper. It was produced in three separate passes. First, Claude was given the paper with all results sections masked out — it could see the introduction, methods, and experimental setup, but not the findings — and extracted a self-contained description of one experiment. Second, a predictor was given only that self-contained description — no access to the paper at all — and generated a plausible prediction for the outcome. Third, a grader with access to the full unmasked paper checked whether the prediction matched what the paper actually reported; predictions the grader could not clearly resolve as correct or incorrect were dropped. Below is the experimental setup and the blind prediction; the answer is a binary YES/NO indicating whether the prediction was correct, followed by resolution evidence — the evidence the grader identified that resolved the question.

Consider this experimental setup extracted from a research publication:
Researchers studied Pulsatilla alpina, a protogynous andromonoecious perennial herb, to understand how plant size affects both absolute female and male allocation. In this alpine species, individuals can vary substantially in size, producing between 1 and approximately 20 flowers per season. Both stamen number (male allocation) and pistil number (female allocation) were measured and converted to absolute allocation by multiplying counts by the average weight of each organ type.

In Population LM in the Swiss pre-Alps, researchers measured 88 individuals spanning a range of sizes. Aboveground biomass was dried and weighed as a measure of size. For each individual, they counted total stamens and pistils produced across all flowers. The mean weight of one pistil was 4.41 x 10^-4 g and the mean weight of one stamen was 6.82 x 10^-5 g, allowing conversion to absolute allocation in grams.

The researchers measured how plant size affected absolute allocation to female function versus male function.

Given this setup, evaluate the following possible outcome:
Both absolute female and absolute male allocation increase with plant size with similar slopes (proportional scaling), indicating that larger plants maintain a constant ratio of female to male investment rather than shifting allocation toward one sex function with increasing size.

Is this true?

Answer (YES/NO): NO